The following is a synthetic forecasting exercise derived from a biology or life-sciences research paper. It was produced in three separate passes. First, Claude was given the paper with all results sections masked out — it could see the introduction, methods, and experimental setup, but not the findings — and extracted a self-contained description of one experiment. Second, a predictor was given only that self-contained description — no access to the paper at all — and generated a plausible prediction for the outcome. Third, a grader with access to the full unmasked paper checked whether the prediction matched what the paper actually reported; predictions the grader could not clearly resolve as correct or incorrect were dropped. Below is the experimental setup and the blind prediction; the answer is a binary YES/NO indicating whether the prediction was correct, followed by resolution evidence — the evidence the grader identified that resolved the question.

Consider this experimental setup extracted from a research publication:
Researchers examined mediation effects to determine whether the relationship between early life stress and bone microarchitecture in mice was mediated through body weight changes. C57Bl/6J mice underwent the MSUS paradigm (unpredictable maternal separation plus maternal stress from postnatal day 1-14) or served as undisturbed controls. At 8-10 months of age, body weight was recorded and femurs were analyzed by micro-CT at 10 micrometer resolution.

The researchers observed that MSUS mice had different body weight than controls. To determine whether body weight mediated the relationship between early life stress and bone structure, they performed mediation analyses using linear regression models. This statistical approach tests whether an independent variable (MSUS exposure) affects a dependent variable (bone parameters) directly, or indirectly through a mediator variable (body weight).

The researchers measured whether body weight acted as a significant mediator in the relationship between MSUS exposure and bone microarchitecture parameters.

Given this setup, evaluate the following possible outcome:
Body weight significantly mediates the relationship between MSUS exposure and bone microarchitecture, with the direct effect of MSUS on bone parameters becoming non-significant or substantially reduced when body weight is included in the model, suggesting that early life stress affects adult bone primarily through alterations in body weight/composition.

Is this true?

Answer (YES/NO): YES